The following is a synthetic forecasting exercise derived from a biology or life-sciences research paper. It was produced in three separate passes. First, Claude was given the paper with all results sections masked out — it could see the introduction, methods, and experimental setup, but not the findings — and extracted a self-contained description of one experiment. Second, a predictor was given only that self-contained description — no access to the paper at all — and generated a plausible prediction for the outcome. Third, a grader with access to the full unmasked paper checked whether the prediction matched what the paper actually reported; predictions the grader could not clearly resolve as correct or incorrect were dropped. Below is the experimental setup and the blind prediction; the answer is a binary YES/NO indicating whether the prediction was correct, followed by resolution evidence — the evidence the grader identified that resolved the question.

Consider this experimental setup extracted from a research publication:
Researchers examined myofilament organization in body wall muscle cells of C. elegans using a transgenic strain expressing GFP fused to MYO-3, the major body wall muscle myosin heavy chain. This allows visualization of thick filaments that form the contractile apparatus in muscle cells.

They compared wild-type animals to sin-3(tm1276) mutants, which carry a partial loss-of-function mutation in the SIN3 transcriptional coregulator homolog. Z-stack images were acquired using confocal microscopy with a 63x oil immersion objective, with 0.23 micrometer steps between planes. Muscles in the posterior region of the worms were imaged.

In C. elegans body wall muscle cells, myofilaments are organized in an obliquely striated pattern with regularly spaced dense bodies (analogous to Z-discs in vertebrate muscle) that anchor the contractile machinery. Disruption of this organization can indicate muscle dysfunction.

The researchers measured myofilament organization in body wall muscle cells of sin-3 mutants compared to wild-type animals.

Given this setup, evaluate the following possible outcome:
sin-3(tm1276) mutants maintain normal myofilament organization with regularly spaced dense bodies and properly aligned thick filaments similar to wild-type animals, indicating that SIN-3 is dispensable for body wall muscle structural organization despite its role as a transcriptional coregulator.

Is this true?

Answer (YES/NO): NO